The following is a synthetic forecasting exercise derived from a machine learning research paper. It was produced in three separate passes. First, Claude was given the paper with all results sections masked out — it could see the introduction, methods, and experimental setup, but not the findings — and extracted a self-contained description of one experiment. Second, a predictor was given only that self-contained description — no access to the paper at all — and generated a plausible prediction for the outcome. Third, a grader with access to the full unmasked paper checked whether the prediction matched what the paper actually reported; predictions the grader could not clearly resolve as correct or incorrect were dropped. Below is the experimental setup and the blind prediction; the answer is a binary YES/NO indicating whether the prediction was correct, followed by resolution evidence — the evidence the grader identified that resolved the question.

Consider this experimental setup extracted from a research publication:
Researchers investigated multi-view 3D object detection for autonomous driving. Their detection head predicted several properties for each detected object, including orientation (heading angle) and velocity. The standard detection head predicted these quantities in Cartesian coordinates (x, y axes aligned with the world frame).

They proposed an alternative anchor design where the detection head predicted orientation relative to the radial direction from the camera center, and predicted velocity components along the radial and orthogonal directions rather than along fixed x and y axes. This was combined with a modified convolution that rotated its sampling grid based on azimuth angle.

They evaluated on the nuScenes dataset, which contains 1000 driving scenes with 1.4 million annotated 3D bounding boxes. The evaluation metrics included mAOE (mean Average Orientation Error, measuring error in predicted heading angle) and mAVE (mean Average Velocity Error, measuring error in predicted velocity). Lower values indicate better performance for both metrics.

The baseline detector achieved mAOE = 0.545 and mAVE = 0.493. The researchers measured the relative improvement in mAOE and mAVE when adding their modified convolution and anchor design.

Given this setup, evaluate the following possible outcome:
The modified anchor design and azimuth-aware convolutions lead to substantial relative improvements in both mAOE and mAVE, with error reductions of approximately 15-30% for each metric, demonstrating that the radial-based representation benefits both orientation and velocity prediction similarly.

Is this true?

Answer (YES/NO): NO